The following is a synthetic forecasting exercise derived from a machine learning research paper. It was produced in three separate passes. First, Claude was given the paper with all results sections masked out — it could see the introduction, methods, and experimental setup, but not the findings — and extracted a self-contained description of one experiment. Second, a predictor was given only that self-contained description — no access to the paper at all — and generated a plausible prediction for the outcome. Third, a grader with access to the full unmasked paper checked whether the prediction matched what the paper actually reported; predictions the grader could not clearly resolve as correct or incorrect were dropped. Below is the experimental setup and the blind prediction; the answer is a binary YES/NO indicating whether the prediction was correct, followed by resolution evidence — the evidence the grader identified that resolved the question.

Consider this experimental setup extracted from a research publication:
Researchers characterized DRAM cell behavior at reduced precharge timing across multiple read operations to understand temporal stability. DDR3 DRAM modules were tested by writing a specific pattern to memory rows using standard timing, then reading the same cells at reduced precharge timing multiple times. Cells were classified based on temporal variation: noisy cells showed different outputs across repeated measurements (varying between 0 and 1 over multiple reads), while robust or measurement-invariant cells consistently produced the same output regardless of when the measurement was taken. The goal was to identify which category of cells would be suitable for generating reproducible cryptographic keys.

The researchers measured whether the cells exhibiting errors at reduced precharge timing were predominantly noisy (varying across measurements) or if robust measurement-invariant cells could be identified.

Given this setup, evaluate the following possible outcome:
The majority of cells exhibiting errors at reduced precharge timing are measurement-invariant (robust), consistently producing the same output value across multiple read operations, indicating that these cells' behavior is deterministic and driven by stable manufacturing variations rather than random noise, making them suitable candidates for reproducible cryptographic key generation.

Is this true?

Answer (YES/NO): YES